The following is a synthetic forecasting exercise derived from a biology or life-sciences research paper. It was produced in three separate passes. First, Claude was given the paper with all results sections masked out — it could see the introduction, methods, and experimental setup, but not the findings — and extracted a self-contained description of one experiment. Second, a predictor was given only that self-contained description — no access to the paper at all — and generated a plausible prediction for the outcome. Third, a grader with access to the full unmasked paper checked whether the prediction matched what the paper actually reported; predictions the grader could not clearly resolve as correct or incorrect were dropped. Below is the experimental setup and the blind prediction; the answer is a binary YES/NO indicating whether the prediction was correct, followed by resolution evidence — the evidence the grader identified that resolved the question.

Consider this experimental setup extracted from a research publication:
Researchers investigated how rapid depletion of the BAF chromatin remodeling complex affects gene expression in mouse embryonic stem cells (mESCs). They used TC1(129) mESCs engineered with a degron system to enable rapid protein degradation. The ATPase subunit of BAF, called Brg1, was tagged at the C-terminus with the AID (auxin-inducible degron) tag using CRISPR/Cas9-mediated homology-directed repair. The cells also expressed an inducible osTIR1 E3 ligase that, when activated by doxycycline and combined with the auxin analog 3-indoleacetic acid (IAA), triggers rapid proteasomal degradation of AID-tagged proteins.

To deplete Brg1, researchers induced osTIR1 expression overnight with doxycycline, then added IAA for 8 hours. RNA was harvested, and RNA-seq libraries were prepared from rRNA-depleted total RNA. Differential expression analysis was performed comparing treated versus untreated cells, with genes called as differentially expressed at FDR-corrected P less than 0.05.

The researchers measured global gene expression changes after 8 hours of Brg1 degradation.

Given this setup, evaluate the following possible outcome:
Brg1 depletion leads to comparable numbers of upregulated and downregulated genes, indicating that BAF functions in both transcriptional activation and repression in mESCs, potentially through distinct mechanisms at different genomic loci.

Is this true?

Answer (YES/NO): YES